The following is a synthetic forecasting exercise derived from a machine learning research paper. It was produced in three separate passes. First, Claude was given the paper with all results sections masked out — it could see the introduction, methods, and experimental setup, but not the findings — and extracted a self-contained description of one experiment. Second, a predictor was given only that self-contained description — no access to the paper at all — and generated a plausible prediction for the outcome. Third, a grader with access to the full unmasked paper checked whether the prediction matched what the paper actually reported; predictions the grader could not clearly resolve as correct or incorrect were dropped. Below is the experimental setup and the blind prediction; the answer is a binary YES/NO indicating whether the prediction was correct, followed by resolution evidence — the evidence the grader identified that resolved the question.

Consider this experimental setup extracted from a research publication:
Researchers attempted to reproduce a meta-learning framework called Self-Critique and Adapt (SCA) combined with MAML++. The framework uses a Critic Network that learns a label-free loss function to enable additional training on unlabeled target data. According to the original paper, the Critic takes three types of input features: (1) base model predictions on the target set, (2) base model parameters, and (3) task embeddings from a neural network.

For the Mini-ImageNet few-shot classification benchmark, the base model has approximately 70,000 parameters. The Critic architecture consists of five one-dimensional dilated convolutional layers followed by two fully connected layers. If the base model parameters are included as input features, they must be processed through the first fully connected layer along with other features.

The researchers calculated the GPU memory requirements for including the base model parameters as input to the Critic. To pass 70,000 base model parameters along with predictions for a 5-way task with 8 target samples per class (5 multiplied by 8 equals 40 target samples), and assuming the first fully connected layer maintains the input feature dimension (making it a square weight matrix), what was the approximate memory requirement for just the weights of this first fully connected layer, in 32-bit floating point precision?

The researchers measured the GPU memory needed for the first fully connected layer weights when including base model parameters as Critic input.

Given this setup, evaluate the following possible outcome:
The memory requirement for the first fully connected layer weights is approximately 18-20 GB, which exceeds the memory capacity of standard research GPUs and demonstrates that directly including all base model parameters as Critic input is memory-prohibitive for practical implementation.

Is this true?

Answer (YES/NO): NO